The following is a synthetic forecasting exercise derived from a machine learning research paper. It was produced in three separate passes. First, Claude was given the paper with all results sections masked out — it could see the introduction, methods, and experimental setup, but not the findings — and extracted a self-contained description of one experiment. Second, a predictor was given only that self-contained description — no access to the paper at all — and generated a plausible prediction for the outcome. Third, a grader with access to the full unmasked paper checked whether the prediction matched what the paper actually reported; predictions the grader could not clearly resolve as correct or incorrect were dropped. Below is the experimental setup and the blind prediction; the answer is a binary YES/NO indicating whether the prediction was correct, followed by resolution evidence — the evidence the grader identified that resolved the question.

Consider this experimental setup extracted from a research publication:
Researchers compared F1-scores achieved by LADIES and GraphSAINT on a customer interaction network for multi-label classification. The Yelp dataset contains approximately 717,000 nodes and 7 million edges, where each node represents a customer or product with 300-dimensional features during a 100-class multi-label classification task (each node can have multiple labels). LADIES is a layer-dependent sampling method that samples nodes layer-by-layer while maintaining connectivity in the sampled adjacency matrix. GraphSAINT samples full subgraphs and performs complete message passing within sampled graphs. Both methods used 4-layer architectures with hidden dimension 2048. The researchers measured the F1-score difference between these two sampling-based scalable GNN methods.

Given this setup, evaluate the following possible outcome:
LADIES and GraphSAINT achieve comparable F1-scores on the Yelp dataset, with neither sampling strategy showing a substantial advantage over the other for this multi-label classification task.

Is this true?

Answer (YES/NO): NO